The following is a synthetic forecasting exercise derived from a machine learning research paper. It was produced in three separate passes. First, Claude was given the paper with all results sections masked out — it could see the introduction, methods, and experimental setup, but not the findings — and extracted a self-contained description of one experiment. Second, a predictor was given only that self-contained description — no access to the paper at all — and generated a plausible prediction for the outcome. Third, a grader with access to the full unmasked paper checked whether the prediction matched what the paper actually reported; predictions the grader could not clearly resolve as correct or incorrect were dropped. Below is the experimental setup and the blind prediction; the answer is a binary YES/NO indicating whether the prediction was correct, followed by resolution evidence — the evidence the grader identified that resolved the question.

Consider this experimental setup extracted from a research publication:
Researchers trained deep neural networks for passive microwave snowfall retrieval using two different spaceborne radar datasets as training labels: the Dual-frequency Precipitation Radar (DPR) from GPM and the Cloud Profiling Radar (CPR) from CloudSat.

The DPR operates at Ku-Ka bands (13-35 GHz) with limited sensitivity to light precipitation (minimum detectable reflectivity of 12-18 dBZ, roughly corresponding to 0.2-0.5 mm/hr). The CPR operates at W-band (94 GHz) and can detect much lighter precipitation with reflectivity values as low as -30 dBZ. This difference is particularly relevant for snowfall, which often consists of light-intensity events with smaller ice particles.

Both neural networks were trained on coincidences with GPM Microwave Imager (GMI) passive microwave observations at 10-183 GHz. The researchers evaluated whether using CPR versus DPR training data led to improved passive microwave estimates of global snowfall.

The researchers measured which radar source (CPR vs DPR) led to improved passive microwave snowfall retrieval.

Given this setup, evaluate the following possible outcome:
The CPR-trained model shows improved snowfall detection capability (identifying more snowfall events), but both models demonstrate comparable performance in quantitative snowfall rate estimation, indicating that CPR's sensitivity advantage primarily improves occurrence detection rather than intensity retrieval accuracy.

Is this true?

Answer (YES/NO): NO